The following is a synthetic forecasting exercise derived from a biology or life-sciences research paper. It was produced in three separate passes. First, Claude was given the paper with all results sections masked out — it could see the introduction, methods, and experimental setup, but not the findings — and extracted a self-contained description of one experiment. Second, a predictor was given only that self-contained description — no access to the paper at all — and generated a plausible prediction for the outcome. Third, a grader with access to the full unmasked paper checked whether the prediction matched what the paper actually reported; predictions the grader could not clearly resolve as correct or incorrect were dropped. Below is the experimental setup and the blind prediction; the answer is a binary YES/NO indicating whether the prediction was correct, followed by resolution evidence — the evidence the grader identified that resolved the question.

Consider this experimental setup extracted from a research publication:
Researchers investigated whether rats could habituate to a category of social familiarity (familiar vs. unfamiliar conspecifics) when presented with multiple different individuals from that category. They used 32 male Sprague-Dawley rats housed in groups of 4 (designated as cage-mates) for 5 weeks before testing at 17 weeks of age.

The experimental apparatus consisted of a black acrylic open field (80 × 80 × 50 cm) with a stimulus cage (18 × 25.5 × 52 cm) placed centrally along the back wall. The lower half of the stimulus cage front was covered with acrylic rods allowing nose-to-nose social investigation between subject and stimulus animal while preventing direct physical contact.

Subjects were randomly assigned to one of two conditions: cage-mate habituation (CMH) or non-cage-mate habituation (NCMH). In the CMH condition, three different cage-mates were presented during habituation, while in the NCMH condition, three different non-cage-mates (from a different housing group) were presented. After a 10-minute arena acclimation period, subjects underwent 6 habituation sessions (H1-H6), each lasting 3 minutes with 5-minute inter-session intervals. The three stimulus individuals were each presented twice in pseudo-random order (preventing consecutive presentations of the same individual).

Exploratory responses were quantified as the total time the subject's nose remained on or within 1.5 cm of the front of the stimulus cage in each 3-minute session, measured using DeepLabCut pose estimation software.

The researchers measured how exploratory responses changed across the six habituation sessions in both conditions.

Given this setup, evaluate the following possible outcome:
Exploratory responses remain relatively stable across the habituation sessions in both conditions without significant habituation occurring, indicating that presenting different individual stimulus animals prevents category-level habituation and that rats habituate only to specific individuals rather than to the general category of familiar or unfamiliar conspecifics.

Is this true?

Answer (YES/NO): NO